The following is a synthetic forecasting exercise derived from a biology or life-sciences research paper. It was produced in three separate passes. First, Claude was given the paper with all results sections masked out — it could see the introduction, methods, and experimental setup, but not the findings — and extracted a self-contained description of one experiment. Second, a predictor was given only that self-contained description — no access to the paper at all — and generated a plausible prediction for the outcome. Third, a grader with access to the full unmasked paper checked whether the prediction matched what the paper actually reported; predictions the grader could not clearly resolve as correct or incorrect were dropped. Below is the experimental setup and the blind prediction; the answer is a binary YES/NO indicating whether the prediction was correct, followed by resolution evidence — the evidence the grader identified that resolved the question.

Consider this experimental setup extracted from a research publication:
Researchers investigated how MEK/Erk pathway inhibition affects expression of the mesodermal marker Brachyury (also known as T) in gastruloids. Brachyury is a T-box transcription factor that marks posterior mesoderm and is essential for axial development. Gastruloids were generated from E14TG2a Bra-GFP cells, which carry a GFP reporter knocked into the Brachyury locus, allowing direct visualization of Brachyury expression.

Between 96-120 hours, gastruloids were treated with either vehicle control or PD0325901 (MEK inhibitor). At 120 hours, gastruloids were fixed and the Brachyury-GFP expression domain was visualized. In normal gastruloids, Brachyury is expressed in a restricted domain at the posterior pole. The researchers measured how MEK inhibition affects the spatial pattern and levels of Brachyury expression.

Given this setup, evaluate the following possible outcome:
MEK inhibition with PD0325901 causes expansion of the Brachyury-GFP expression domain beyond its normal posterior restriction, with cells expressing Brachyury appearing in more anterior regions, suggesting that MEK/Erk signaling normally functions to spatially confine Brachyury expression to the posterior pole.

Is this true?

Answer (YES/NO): NO